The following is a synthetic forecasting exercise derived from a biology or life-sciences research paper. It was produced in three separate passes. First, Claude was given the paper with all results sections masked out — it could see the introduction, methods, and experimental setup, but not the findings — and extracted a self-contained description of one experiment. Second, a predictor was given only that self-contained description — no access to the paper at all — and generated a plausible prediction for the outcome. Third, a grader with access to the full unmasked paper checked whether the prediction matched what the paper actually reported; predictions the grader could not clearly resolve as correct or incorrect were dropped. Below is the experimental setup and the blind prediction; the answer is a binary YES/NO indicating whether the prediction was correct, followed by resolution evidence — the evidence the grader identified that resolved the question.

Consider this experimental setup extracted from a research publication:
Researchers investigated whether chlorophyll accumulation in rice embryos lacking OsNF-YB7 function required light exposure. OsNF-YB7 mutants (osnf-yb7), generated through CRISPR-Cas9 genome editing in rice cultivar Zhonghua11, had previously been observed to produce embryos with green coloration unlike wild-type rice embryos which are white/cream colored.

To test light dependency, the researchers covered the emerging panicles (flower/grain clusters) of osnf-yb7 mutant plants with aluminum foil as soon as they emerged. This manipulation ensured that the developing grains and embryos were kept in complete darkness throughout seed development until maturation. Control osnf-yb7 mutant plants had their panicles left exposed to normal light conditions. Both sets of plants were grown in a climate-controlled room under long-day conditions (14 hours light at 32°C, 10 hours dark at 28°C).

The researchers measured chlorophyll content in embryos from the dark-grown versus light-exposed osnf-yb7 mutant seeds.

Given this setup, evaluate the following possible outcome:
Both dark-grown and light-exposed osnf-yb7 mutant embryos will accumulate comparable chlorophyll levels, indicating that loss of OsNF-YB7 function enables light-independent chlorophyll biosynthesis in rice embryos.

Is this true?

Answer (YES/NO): NO